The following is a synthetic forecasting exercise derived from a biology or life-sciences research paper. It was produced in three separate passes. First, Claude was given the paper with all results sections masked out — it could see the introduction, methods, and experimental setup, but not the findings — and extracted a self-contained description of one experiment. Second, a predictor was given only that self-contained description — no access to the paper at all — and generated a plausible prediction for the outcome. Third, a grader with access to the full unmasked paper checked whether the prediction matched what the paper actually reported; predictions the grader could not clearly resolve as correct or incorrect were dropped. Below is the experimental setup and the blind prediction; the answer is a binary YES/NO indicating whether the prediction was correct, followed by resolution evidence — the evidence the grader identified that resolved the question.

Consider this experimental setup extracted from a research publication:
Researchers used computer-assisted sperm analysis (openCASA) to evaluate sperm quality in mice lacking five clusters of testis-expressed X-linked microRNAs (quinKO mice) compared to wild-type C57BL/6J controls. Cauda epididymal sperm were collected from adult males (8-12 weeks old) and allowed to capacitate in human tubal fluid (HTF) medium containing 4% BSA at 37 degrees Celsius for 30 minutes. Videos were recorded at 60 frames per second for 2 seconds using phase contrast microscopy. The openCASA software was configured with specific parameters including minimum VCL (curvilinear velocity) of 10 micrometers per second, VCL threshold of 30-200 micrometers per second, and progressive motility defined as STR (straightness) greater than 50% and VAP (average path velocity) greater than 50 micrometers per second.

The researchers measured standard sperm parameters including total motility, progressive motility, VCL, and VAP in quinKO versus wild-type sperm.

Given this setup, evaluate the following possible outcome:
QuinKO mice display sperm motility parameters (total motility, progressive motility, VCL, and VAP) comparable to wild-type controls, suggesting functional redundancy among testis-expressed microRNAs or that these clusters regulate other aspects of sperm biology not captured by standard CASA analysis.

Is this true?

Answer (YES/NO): YES